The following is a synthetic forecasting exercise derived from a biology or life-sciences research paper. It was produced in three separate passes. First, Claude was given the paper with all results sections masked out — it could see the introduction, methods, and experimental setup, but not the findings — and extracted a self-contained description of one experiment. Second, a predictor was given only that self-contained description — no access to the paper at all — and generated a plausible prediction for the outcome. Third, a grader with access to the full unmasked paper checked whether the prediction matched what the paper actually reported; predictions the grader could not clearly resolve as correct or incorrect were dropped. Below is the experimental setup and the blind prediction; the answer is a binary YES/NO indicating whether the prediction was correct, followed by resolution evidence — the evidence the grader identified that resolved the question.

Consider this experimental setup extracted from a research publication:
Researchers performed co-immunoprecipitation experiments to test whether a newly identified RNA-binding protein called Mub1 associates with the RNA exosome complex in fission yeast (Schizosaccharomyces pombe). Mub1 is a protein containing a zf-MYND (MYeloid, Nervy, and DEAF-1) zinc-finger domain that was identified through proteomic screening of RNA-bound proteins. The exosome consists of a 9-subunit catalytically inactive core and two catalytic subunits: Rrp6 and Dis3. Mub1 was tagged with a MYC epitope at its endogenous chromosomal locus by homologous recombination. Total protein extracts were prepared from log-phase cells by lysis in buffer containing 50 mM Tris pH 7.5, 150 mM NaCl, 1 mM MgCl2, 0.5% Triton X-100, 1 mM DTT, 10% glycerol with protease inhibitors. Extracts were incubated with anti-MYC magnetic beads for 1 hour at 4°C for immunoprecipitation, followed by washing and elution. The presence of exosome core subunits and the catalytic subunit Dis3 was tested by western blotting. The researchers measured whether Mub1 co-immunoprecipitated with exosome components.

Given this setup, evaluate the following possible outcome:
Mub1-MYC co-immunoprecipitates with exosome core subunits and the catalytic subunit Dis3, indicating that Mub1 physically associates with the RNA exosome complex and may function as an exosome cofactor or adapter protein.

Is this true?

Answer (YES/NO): NO